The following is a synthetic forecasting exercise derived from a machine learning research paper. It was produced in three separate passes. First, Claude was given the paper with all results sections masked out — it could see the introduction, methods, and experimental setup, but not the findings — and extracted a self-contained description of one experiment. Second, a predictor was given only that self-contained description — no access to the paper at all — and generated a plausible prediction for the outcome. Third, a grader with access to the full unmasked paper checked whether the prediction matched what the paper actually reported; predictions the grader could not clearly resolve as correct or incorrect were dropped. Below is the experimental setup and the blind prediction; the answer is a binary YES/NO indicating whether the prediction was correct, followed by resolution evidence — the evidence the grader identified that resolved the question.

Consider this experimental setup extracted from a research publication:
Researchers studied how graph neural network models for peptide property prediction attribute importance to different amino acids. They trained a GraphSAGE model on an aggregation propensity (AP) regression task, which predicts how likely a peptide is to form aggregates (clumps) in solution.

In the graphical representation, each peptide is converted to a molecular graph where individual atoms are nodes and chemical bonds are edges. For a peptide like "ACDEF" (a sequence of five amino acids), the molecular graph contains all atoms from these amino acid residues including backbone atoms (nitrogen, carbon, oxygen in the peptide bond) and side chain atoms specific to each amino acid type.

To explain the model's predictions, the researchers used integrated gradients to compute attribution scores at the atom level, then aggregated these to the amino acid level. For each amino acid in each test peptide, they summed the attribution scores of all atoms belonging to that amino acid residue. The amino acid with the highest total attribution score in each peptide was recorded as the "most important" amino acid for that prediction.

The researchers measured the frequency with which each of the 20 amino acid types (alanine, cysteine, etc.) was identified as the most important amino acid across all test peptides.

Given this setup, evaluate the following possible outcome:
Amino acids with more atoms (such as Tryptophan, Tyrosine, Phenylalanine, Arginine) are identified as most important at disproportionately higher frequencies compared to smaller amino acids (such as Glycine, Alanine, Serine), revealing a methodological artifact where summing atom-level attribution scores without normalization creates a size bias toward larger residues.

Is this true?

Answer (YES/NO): NO